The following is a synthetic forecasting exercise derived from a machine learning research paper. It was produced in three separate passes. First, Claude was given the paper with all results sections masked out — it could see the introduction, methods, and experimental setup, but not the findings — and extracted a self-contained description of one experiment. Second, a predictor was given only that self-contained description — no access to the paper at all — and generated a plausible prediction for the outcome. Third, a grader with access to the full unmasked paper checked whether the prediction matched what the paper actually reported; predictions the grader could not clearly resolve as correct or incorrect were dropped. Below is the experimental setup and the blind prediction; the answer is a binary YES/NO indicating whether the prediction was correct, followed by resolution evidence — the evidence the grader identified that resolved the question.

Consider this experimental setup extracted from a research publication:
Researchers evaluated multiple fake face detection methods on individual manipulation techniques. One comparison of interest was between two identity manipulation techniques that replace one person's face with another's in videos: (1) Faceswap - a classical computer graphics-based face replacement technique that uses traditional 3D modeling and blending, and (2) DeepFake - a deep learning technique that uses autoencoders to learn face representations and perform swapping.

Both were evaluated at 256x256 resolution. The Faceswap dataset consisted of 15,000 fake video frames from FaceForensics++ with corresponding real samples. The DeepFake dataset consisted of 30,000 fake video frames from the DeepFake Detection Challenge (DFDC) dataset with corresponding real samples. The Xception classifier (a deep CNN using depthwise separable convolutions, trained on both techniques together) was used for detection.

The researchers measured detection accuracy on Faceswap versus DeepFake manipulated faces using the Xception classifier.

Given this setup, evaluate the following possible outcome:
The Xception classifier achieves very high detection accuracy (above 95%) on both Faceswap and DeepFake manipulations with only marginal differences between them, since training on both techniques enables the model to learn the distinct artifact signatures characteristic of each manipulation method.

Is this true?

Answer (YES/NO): NO